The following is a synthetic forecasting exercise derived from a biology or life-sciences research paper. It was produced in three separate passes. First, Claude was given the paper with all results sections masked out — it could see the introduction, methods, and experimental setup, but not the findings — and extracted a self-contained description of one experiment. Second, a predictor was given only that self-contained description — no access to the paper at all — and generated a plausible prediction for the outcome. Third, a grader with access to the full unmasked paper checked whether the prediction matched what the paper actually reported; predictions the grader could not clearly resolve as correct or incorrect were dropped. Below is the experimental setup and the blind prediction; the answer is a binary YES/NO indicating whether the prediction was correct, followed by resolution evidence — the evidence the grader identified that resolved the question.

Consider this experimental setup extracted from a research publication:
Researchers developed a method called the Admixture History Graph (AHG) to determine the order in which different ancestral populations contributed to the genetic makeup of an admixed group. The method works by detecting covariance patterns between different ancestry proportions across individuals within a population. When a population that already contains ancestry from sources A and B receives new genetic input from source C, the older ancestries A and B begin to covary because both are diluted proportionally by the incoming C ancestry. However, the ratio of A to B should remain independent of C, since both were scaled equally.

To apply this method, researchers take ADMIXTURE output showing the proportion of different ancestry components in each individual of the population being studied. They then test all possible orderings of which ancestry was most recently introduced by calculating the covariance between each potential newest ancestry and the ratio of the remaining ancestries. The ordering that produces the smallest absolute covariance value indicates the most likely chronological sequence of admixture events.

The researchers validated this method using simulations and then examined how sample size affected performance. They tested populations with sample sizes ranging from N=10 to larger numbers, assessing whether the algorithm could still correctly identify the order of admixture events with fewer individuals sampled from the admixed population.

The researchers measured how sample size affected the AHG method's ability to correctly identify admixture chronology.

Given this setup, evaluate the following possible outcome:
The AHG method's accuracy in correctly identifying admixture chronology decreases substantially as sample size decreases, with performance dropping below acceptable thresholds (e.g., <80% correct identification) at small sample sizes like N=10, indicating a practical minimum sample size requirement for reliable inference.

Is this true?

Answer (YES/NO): NO